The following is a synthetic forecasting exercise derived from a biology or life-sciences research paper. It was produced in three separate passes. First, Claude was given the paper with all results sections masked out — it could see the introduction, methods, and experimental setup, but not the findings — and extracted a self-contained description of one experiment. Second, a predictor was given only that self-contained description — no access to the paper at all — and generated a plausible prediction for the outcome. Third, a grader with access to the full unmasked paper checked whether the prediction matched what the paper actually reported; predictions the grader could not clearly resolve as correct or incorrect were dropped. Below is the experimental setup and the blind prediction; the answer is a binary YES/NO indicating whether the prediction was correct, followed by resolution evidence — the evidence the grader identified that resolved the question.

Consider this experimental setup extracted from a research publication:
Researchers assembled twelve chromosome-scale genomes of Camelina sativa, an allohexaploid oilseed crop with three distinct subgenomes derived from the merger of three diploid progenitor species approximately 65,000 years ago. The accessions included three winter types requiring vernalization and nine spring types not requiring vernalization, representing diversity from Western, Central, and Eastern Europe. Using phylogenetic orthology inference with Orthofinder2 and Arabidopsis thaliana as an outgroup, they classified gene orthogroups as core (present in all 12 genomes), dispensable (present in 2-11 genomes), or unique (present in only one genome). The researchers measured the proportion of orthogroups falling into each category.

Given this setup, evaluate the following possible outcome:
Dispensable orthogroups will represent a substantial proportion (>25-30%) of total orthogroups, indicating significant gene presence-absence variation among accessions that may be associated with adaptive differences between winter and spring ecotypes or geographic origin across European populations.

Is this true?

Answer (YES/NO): NO